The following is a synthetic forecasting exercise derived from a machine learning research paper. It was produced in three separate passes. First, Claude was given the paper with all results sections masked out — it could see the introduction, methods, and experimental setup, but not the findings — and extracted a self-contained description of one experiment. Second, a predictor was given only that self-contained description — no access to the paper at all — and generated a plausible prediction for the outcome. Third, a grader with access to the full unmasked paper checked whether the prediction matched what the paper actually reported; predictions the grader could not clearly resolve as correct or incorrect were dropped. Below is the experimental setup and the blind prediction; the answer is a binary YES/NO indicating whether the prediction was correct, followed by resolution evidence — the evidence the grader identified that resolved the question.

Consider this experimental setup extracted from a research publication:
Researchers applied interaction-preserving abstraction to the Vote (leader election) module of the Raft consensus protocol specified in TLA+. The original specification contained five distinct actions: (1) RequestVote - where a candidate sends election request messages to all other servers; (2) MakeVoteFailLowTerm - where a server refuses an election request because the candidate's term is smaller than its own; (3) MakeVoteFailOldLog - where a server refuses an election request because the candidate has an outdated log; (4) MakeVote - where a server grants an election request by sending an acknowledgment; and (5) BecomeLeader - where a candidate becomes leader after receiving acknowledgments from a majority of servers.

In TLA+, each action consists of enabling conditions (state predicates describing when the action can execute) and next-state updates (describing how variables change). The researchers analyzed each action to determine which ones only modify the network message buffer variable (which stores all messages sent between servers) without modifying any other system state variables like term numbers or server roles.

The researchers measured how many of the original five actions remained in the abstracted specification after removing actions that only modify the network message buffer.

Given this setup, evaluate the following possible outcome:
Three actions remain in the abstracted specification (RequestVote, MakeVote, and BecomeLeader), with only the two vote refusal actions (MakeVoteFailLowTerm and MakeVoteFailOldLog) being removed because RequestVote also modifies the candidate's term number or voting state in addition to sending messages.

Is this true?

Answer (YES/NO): NO